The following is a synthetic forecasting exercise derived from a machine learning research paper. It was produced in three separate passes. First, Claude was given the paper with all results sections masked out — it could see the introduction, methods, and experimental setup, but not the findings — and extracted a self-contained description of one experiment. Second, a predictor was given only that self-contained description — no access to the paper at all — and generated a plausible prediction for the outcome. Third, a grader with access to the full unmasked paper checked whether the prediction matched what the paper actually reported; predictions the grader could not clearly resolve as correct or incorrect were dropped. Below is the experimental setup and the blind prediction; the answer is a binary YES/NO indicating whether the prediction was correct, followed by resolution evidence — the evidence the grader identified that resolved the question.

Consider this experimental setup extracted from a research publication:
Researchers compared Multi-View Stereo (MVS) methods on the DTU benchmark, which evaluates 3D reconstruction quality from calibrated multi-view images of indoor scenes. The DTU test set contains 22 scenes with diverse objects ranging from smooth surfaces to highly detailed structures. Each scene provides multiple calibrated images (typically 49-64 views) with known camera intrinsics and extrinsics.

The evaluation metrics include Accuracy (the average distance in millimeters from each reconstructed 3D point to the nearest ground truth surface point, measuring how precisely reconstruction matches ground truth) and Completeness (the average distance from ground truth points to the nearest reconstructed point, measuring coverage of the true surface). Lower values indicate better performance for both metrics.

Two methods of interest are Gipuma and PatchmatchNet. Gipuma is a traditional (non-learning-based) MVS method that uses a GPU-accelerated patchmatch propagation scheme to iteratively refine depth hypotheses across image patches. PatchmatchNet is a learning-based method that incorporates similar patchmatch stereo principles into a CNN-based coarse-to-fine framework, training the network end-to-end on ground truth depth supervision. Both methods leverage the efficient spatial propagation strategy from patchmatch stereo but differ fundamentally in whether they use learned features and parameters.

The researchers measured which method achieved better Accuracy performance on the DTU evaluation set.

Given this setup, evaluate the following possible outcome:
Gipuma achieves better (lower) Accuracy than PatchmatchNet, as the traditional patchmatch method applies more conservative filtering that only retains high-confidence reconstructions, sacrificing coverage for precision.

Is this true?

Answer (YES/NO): YES